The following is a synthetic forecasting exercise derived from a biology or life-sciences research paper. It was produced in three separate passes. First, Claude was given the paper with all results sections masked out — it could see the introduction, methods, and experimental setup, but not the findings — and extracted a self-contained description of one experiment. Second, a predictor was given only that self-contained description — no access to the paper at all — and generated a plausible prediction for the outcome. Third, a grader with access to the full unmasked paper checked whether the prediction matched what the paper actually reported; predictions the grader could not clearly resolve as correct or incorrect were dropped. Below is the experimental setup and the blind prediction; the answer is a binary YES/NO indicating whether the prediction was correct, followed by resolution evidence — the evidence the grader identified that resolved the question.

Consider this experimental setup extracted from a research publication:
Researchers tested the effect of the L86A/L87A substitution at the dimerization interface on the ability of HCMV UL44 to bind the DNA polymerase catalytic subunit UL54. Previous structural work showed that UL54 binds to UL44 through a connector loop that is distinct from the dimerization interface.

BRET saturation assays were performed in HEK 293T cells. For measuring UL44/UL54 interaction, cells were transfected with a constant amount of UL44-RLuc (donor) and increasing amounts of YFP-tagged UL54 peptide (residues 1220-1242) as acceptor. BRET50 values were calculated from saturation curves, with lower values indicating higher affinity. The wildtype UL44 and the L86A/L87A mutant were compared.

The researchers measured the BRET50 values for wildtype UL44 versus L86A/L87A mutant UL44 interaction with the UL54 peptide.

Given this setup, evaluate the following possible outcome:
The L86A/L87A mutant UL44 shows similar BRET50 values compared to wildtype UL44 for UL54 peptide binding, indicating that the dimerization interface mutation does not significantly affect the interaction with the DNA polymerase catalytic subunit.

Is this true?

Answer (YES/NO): YES